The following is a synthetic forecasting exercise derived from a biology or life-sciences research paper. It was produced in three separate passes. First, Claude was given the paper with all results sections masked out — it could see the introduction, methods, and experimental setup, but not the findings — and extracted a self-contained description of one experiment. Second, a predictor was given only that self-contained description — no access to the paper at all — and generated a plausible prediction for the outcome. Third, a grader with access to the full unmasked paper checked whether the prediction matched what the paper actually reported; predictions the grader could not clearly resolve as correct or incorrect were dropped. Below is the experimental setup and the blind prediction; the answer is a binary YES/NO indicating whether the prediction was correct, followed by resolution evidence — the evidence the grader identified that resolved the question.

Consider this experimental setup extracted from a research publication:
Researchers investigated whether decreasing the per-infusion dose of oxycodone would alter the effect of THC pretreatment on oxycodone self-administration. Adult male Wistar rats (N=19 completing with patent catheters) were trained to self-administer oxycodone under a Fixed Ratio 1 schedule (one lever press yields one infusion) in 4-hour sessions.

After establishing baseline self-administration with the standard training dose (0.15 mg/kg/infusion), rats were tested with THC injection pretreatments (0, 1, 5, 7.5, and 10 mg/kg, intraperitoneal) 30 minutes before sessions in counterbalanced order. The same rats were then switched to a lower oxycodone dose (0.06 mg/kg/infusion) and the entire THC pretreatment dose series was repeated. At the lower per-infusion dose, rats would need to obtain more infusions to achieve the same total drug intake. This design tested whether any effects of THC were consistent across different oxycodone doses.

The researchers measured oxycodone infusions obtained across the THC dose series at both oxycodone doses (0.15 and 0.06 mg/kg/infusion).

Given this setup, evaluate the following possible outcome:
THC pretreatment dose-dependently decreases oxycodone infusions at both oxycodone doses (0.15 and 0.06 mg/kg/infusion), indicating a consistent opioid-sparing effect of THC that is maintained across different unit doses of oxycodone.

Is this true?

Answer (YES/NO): YES